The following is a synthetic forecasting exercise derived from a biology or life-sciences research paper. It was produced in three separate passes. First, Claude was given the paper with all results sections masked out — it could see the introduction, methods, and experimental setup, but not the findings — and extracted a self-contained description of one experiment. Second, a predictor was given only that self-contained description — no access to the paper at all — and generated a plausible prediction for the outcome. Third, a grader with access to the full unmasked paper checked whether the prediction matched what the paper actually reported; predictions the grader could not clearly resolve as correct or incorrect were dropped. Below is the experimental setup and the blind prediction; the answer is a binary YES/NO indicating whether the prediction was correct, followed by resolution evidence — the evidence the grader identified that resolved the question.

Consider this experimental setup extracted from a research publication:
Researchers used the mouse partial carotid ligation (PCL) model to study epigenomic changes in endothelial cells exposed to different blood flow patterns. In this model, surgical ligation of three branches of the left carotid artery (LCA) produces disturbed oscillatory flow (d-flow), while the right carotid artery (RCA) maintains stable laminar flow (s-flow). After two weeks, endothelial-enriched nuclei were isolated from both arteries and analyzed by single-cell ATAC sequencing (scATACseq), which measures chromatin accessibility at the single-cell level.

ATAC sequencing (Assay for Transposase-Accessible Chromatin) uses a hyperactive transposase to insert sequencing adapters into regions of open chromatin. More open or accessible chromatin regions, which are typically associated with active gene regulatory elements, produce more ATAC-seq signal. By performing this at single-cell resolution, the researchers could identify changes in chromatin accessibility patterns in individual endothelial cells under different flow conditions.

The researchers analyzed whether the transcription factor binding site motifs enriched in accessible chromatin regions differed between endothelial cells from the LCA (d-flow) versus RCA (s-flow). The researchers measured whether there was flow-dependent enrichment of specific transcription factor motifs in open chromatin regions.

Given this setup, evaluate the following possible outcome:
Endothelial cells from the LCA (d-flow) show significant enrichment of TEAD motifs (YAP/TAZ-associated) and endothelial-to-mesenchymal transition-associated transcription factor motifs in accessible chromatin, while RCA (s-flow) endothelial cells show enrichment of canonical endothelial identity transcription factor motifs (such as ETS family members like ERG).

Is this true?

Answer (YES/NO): NO